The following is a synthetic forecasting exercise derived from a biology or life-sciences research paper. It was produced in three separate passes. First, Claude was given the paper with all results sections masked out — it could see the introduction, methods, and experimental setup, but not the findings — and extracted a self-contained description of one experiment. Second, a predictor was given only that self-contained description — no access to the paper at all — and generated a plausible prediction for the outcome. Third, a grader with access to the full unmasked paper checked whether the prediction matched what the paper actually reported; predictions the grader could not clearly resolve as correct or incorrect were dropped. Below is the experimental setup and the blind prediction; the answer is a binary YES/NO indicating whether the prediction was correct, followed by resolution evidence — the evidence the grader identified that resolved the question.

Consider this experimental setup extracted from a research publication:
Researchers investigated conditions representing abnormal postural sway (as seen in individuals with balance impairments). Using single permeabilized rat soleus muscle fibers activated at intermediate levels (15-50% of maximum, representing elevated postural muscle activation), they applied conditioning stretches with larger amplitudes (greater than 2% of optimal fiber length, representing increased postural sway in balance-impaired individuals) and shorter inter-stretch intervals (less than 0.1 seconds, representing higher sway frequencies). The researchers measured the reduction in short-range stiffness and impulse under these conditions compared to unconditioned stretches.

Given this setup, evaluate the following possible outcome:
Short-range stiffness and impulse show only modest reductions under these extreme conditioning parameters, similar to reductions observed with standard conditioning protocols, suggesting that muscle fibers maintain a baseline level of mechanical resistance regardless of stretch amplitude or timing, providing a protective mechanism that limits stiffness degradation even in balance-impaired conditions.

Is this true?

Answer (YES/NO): NO